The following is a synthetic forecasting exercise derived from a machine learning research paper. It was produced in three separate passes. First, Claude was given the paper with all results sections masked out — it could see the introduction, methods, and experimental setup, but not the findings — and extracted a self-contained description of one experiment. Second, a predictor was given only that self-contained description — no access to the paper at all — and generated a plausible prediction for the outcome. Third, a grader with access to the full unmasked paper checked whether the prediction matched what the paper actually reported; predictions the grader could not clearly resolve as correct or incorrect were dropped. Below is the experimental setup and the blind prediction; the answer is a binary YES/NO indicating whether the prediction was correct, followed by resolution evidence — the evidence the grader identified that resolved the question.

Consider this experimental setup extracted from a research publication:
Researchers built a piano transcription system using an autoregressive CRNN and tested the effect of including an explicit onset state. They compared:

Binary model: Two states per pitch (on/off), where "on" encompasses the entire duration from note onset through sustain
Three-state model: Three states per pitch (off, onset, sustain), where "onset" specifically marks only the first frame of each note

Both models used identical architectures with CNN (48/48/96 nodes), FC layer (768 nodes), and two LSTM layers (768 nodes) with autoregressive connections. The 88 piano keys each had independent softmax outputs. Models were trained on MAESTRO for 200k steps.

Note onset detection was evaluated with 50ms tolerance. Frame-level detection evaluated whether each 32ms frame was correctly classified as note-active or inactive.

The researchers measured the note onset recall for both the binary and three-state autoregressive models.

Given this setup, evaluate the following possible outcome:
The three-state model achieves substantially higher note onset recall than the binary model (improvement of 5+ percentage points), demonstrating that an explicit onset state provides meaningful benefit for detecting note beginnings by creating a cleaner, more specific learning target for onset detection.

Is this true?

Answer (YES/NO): YES